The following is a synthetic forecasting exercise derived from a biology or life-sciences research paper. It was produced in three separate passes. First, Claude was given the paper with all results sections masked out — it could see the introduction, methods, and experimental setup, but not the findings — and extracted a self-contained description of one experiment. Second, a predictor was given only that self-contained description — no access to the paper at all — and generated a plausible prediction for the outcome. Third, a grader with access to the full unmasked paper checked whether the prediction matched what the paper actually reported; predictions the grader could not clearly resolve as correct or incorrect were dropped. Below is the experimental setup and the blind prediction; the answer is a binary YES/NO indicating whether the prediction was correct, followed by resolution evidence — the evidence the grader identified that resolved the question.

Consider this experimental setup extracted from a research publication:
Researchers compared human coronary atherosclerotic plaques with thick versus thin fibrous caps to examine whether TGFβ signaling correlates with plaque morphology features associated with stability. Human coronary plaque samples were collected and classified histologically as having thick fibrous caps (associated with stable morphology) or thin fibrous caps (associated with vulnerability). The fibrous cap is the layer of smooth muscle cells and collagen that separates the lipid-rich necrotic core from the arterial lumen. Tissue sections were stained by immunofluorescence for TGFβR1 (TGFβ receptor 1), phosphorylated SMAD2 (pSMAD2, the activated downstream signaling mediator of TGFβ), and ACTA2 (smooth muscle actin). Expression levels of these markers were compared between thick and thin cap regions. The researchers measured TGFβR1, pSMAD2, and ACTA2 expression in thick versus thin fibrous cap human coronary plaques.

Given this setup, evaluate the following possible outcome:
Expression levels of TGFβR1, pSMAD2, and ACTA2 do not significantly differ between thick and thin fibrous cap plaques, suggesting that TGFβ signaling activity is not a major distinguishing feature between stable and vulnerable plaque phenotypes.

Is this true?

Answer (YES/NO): NO